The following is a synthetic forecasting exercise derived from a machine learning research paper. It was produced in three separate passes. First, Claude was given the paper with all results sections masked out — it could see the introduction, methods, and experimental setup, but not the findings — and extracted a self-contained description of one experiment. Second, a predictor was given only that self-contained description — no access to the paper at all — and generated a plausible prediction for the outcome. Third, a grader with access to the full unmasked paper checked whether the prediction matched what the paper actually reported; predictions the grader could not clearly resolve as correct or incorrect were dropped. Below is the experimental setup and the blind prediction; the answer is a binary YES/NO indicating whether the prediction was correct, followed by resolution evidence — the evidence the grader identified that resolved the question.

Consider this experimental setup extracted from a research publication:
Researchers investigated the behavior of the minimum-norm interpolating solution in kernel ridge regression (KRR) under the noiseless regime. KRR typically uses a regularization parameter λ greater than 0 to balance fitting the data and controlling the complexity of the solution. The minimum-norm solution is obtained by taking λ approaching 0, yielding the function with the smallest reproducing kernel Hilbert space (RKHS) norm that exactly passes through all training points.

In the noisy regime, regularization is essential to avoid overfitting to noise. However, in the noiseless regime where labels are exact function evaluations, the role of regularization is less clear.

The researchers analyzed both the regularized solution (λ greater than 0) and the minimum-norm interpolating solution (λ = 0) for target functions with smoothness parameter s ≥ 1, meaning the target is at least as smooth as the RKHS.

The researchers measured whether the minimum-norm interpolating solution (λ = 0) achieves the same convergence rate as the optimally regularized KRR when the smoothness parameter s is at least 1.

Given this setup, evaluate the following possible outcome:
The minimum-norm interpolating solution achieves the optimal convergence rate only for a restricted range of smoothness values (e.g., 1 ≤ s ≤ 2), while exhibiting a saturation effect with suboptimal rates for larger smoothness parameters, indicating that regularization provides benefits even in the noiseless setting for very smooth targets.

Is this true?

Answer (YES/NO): NO